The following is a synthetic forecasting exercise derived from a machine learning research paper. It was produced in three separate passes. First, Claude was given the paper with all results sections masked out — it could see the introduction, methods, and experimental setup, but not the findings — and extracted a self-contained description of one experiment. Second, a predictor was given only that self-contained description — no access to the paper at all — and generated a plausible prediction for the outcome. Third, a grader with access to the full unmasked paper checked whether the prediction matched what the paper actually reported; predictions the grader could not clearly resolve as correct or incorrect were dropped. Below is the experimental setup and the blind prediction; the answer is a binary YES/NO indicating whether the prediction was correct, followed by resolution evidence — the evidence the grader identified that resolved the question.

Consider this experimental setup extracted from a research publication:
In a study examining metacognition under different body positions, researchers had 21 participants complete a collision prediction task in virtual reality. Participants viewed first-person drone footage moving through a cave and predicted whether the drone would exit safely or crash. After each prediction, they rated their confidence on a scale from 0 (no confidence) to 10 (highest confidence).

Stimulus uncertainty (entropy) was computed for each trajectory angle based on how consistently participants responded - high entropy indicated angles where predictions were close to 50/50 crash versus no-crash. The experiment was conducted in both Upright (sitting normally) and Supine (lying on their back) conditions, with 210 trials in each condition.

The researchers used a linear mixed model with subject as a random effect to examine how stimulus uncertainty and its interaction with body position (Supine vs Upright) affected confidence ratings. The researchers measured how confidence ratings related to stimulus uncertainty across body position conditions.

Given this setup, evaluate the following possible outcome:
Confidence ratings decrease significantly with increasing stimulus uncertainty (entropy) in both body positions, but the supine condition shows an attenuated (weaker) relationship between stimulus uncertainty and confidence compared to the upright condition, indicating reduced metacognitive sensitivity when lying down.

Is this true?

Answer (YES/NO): NO